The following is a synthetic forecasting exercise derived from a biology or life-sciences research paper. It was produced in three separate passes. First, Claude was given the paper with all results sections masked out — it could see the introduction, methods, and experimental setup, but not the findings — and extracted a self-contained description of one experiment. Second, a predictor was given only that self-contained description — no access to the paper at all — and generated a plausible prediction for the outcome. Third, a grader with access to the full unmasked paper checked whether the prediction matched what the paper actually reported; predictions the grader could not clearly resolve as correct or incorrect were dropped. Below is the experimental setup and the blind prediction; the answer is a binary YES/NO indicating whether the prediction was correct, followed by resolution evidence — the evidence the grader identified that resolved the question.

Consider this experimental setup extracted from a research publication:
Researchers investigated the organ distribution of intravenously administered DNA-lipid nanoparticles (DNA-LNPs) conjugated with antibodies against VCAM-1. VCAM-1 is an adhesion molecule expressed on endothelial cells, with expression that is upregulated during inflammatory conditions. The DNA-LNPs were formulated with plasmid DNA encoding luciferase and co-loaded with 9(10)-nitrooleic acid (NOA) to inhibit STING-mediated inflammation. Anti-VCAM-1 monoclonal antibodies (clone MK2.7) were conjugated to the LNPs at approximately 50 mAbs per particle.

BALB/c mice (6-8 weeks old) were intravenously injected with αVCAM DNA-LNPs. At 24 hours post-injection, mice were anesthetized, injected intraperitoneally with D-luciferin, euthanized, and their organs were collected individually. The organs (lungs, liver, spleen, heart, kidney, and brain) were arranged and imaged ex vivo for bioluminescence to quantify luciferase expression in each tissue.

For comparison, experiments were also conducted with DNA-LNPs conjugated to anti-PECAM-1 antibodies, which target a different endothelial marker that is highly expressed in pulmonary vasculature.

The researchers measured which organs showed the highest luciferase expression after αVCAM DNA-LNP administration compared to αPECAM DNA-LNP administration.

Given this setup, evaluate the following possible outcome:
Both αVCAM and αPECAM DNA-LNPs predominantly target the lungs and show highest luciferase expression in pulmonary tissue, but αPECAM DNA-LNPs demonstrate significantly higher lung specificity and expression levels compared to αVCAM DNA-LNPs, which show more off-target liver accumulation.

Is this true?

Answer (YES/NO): NO